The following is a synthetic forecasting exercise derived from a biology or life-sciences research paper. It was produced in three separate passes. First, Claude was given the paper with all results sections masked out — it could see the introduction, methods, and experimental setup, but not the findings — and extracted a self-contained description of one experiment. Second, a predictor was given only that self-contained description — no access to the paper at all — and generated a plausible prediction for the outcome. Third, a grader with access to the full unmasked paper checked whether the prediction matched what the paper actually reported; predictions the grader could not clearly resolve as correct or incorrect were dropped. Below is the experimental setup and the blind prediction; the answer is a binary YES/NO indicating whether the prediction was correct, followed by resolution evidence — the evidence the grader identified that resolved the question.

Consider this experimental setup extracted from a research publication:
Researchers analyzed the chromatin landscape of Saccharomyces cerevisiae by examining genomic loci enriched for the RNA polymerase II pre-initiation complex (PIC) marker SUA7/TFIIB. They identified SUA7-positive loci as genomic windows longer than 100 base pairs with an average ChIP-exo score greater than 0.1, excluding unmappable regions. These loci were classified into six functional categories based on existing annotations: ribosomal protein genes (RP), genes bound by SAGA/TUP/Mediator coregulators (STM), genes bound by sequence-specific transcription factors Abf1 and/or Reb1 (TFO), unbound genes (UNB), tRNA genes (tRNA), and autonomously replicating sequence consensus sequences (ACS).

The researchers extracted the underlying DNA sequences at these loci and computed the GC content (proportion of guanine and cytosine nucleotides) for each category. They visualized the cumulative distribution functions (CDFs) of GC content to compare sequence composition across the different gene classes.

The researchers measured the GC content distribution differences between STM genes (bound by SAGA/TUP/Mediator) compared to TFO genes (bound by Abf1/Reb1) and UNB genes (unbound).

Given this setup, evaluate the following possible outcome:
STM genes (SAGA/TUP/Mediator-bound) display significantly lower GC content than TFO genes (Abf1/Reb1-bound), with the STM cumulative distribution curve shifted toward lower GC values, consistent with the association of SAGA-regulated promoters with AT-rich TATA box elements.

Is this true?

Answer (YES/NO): NO